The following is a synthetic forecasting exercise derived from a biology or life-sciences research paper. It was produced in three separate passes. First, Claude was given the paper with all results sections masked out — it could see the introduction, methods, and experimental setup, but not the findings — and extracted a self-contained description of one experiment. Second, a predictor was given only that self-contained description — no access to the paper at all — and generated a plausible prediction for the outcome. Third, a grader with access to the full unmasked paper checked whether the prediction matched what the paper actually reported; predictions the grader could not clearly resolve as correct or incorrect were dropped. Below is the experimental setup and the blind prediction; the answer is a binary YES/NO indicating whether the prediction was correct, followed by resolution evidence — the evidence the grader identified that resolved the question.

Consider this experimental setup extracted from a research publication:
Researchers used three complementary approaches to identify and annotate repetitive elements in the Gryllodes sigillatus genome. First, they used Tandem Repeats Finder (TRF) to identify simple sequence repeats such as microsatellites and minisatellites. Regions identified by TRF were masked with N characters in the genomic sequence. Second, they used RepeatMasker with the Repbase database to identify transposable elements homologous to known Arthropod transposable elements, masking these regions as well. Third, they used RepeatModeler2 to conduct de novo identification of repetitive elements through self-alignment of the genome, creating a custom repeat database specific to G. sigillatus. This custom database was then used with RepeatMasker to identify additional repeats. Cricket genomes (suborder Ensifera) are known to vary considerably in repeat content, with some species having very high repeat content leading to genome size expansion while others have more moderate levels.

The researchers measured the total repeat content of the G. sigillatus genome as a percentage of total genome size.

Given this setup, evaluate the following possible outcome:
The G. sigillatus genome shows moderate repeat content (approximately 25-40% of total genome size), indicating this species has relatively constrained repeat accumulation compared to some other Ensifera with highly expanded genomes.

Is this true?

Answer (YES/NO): NO